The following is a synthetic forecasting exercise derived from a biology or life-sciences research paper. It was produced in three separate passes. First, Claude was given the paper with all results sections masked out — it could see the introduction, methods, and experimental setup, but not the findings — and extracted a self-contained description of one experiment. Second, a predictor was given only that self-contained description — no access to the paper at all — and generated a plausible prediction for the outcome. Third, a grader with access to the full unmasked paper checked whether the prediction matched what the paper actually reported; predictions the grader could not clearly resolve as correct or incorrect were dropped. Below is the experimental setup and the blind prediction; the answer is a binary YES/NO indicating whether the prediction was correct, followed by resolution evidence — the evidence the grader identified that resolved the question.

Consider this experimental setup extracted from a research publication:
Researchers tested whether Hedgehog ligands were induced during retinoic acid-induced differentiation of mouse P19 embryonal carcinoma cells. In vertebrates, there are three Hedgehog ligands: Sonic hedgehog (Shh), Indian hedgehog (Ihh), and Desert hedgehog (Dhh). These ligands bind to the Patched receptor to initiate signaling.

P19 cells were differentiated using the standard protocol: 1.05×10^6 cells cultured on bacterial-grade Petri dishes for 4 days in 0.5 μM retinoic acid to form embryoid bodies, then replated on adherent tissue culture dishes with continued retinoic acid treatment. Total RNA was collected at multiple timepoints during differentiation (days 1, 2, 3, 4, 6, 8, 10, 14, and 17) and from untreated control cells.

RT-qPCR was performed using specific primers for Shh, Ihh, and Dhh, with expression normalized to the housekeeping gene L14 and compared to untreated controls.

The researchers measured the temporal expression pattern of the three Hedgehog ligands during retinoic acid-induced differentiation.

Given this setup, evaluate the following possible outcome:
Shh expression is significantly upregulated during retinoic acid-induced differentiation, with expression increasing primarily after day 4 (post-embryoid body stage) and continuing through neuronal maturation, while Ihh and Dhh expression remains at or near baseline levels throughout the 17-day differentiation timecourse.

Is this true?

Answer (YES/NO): NO